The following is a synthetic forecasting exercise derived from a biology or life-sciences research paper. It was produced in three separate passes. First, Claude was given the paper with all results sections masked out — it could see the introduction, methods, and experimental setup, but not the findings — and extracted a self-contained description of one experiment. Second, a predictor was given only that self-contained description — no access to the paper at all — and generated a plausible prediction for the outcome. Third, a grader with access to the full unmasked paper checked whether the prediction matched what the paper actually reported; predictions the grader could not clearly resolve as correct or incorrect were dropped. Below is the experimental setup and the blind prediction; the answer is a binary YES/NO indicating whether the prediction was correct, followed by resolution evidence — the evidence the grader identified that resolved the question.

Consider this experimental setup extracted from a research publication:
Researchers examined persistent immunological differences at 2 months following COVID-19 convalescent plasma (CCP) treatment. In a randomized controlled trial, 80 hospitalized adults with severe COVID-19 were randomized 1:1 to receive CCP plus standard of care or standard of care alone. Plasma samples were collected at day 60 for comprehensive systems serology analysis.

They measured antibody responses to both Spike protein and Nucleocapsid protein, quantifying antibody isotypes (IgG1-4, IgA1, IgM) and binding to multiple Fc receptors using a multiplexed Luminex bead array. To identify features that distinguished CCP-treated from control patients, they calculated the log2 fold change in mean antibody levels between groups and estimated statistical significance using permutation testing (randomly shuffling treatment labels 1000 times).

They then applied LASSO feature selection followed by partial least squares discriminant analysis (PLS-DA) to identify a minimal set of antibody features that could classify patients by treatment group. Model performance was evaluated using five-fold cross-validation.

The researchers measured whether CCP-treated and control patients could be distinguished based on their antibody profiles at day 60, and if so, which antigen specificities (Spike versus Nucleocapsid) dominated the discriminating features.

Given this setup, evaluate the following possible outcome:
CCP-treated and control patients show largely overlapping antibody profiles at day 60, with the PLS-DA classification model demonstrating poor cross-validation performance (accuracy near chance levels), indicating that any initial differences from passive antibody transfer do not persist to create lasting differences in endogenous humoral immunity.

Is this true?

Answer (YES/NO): NO